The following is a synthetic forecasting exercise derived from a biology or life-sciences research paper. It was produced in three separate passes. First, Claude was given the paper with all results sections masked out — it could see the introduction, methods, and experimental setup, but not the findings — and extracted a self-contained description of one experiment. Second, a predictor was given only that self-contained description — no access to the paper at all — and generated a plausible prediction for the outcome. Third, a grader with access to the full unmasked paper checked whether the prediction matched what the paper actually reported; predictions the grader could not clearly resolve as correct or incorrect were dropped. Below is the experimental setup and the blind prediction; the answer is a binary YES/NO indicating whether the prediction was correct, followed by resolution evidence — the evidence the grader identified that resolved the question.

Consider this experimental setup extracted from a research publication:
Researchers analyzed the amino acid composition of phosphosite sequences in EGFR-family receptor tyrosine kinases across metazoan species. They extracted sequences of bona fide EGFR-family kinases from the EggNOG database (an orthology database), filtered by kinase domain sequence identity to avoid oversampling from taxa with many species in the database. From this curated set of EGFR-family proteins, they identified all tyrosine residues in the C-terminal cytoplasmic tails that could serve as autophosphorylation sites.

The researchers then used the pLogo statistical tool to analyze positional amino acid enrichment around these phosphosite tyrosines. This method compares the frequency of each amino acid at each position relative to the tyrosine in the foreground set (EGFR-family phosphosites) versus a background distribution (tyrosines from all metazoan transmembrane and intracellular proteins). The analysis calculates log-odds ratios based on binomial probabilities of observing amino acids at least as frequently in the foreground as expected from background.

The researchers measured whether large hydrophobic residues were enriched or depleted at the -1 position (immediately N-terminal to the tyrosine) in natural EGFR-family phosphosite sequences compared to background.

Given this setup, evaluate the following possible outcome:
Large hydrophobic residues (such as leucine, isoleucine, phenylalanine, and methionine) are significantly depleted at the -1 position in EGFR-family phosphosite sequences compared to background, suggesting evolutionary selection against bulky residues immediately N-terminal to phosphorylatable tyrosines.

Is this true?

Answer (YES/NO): YES